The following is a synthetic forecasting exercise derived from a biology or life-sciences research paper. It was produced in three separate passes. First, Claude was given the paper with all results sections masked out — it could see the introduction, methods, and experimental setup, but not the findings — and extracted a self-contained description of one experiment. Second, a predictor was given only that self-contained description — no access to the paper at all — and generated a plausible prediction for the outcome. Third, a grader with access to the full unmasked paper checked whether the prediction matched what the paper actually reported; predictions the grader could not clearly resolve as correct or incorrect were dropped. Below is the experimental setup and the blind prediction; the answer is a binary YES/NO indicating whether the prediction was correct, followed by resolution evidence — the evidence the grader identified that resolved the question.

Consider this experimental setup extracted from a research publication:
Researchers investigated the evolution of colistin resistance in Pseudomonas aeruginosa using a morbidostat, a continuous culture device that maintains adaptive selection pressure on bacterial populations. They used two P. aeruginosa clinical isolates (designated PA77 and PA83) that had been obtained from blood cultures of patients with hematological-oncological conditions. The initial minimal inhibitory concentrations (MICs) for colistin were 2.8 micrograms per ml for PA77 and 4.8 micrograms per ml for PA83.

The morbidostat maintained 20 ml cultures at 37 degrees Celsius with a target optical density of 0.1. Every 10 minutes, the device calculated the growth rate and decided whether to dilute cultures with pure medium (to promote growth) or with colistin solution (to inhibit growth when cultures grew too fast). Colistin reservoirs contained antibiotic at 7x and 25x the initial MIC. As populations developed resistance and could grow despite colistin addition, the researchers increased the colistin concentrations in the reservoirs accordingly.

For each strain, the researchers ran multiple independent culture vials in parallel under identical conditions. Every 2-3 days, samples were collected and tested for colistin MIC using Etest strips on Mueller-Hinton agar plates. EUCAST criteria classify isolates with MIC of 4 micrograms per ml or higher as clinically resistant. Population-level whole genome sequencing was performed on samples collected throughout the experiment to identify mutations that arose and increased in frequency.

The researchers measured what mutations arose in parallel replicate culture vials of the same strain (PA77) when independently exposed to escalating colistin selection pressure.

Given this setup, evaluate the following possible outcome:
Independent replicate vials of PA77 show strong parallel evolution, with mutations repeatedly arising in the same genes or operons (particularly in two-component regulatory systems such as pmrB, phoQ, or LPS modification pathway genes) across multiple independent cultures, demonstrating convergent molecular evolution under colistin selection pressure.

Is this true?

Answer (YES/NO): YES